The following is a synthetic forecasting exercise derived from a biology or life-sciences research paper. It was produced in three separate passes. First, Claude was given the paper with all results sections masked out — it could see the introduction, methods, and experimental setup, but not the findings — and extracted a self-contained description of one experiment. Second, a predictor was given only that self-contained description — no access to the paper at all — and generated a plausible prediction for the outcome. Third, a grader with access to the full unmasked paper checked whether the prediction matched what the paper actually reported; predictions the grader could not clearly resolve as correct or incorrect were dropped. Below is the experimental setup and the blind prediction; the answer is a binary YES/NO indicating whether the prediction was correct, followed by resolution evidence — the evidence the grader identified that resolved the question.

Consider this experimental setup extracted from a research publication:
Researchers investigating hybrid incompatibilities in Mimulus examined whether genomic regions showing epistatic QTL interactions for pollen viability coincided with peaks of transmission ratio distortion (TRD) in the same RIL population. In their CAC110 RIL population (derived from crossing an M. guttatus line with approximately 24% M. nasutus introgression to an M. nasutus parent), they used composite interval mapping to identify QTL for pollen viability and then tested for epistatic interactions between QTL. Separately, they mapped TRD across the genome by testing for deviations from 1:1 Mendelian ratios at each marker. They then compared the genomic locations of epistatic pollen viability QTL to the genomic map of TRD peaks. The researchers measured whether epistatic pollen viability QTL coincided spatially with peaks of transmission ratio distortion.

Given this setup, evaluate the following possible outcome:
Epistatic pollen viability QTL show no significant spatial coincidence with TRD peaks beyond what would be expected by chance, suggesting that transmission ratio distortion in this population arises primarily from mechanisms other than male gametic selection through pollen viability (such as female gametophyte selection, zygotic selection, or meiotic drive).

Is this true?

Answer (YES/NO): NO